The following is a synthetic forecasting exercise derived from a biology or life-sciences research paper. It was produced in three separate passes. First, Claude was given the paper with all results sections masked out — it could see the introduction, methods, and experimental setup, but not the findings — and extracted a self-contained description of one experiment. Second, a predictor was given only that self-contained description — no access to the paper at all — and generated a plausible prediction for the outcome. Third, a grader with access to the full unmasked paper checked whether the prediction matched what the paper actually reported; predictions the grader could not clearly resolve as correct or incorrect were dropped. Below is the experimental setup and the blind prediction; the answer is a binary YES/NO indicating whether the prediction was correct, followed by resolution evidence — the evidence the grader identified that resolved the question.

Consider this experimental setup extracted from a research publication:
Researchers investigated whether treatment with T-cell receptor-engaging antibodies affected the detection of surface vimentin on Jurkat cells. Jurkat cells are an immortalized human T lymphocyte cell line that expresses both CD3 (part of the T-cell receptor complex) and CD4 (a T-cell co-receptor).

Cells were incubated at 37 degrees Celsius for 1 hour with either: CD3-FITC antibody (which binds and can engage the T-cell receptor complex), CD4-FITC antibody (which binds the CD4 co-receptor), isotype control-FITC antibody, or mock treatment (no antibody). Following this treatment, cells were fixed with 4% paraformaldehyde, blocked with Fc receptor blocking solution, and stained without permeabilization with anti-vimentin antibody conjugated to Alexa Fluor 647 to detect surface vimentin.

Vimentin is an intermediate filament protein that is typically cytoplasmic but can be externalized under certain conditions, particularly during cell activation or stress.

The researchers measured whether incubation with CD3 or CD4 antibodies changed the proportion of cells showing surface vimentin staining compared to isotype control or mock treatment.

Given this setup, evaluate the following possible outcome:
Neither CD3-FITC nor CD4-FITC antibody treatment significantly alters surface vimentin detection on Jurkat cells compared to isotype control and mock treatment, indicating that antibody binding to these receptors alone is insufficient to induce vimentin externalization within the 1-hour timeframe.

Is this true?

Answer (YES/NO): YES